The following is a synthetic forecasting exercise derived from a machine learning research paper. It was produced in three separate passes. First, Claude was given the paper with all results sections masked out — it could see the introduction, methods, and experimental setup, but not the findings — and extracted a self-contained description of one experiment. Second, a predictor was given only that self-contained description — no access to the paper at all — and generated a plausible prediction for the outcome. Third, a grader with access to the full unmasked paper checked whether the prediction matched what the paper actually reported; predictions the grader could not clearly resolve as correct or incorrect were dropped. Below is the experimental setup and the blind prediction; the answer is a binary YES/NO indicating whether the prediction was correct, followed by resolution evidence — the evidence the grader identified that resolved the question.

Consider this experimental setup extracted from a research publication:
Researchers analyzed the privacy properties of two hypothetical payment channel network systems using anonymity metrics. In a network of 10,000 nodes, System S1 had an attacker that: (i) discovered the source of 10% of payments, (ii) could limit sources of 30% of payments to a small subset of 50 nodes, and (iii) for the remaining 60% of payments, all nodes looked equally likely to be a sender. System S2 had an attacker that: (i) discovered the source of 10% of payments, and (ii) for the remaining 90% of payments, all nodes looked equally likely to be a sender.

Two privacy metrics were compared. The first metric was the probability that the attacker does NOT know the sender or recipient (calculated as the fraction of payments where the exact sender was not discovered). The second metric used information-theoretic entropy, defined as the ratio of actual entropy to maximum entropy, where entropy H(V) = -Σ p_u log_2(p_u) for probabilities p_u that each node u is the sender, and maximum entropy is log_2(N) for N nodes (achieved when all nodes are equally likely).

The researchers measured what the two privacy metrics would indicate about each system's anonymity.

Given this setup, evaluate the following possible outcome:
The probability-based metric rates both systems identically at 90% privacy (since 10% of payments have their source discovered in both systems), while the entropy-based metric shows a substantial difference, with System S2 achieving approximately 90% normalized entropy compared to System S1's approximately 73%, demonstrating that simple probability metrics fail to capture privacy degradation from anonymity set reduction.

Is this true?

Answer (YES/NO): NO